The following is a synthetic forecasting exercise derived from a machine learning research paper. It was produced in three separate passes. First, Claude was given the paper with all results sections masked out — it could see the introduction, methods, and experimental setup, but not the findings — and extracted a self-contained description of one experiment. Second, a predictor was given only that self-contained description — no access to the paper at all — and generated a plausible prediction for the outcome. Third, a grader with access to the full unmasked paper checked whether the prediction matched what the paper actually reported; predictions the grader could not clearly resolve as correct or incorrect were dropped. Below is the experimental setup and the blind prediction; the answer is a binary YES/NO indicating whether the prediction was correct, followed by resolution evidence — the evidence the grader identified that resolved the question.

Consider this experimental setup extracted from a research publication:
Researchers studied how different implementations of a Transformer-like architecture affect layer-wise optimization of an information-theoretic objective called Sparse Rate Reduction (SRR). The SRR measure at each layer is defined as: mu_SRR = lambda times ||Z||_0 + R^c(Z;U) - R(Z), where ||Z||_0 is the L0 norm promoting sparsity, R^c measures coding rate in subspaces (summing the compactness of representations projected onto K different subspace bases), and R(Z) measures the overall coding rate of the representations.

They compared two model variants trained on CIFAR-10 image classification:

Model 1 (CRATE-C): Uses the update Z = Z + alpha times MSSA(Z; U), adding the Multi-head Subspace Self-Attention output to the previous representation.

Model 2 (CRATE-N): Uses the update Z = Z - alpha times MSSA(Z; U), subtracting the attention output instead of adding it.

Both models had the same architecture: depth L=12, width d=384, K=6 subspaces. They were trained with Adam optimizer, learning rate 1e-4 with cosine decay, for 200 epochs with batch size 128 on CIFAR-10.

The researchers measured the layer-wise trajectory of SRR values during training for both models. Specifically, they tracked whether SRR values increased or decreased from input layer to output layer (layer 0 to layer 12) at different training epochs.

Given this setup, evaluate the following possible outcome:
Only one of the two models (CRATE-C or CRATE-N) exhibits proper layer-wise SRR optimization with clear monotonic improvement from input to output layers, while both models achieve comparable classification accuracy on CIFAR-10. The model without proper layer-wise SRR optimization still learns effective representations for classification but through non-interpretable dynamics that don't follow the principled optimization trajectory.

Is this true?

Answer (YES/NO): NO